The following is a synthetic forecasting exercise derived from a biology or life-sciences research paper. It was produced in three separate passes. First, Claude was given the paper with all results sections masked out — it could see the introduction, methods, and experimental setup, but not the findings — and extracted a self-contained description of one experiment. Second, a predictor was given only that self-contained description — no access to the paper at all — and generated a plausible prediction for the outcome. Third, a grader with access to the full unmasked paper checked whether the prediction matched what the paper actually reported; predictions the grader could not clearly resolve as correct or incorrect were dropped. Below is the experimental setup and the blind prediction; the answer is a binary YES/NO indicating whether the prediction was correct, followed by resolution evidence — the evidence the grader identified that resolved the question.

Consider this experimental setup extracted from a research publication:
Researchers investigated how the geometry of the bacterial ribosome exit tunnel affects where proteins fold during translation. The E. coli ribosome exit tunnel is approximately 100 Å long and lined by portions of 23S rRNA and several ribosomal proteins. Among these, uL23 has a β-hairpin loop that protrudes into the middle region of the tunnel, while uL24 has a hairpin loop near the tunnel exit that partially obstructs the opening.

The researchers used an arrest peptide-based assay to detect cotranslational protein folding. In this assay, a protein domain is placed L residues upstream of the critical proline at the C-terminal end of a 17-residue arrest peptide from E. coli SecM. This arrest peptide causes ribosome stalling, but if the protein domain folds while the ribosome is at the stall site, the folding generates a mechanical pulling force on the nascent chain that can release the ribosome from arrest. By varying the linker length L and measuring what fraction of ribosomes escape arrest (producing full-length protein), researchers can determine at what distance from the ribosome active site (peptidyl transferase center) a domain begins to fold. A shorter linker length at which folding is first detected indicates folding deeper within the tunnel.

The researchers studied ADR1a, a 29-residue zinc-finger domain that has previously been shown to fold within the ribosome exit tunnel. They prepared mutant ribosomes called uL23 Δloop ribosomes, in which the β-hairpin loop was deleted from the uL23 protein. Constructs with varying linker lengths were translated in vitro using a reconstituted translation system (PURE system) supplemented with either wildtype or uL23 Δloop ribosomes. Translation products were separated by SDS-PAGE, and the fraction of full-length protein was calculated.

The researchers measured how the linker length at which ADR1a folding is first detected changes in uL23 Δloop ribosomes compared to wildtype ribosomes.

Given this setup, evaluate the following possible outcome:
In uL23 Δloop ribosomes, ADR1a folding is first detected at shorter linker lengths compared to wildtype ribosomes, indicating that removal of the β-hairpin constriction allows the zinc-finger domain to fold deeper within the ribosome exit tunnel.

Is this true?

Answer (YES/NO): YES